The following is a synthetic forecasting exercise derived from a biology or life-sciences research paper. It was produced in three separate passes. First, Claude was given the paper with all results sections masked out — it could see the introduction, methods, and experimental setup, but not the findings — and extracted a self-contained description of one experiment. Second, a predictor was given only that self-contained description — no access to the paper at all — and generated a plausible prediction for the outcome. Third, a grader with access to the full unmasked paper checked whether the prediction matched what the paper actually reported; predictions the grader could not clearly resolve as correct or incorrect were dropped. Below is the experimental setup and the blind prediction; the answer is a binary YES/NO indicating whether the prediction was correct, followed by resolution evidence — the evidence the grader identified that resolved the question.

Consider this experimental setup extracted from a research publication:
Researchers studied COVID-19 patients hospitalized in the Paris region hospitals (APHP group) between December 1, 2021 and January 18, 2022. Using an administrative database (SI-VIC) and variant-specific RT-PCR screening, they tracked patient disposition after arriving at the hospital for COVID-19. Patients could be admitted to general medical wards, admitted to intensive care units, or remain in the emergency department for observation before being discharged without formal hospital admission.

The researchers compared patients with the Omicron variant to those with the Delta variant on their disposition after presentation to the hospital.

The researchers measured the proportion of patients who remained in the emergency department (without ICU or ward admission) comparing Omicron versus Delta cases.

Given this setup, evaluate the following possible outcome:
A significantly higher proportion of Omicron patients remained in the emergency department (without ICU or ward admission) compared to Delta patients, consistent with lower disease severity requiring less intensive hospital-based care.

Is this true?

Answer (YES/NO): YES